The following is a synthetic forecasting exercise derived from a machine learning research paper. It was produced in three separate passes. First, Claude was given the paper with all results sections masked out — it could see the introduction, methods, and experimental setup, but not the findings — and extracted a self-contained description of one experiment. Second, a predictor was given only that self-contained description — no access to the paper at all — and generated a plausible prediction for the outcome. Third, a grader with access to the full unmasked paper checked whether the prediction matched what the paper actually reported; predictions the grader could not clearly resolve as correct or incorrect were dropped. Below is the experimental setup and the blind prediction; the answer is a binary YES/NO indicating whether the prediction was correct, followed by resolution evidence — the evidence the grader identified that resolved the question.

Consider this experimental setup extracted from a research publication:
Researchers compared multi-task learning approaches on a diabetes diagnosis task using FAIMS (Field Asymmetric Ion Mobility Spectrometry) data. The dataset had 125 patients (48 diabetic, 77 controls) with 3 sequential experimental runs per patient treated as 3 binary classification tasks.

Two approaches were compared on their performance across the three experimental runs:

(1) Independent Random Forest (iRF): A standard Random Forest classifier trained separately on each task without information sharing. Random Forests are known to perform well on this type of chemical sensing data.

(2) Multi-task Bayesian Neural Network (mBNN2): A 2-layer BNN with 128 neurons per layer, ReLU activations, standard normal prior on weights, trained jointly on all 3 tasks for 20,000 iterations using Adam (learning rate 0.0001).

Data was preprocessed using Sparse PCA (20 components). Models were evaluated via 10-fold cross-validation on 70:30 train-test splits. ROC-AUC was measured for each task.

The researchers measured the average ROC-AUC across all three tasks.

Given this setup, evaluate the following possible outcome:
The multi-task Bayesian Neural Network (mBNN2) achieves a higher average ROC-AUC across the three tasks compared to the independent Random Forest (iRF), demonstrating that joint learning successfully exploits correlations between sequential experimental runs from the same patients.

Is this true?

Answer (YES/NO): NO